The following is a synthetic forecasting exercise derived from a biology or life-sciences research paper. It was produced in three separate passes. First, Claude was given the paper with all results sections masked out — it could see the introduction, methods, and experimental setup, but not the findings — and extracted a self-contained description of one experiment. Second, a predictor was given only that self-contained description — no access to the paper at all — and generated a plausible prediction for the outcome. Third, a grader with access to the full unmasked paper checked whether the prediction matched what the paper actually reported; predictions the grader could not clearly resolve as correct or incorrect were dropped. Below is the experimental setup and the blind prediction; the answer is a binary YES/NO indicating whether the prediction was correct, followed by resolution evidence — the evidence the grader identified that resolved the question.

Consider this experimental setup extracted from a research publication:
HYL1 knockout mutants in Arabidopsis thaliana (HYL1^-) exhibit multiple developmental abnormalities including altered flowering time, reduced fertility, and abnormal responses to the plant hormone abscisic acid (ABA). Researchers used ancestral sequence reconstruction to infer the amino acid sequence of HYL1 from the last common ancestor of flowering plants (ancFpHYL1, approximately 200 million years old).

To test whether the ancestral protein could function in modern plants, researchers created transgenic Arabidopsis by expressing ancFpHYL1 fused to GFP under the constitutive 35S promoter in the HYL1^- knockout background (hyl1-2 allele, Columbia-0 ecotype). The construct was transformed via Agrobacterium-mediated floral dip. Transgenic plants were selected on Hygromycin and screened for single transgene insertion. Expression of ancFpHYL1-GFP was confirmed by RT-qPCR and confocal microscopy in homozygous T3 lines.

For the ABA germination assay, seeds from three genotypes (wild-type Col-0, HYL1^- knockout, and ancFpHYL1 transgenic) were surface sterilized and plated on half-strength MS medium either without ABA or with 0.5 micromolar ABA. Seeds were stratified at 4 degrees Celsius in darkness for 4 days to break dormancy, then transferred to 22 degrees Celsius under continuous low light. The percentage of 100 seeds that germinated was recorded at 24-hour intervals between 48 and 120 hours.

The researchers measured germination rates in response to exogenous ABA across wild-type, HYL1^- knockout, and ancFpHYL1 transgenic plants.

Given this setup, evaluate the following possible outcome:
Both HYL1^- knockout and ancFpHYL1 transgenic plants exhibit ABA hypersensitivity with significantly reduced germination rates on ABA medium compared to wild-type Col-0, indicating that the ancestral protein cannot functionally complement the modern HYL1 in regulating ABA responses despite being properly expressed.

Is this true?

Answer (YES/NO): NO